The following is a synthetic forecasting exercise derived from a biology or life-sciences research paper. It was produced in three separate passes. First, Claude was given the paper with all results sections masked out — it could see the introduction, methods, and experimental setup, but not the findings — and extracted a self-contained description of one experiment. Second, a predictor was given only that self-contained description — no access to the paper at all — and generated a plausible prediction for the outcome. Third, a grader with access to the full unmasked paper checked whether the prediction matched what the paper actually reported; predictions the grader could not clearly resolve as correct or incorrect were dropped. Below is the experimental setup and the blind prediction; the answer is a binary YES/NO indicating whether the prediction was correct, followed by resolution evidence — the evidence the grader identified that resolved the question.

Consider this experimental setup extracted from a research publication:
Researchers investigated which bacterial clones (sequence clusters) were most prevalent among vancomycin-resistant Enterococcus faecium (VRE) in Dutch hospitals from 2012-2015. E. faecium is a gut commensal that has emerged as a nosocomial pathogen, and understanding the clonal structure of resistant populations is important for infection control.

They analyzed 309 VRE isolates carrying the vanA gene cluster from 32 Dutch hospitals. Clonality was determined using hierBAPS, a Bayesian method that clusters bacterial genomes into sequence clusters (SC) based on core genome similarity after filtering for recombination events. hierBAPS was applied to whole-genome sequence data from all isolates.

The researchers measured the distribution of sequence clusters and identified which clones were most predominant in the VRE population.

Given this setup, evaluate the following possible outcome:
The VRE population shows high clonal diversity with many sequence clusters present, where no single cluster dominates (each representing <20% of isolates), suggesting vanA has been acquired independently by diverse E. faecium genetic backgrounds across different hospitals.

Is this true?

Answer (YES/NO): NO